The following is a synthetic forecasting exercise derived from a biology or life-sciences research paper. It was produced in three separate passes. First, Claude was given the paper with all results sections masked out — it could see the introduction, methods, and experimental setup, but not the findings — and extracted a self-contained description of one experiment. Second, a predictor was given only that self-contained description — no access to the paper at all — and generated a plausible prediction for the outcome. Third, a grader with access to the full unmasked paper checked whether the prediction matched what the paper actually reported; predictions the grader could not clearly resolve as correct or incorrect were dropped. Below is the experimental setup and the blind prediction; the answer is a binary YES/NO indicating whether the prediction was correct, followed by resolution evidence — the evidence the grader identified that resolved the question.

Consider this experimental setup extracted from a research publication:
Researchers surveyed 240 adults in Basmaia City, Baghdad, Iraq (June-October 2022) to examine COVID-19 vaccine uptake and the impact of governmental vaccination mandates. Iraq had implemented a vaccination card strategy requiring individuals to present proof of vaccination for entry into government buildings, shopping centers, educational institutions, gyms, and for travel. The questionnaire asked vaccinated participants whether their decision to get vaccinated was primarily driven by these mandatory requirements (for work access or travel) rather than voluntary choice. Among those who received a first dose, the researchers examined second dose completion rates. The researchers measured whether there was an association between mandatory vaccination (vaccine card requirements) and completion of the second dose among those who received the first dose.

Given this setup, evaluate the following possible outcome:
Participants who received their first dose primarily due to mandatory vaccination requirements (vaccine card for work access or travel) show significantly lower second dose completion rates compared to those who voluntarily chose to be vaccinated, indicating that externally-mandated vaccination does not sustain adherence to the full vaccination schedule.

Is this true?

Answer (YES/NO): YES